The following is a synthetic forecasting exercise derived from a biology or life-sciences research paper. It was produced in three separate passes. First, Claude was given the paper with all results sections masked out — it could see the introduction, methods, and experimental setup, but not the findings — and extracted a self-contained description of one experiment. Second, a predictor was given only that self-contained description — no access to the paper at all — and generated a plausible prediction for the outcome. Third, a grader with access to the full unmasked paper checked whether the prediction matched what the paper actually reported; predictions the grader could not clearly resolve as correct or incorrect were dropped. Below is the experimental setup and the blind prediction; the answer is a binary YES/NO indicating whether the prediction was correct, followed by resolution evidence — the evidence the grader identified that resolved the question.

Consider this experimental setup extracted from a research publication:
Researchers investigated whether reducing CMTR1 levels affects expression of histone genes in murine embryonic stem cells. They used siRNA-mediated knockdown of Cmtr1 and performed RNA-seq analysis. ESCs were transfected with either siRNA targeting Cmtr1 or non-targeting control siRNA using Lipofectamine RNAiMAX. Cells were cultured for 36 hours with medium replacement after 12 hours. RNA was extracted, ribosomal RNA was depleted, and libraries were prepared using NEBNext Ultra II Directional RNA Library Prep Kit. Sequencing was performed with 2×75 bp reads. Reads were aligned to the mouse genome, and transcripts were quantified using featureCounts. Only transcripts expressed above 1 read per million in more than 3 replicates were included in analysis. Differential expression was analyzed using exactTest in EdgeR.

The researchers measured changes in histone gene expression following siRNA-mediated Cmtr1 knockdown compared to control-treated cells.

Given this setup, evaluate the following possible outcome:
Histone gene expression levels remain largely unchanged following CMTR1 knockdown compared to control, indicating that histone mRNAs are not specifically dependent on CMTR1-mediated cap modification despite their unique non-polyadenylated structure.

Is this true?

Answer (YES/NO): NO